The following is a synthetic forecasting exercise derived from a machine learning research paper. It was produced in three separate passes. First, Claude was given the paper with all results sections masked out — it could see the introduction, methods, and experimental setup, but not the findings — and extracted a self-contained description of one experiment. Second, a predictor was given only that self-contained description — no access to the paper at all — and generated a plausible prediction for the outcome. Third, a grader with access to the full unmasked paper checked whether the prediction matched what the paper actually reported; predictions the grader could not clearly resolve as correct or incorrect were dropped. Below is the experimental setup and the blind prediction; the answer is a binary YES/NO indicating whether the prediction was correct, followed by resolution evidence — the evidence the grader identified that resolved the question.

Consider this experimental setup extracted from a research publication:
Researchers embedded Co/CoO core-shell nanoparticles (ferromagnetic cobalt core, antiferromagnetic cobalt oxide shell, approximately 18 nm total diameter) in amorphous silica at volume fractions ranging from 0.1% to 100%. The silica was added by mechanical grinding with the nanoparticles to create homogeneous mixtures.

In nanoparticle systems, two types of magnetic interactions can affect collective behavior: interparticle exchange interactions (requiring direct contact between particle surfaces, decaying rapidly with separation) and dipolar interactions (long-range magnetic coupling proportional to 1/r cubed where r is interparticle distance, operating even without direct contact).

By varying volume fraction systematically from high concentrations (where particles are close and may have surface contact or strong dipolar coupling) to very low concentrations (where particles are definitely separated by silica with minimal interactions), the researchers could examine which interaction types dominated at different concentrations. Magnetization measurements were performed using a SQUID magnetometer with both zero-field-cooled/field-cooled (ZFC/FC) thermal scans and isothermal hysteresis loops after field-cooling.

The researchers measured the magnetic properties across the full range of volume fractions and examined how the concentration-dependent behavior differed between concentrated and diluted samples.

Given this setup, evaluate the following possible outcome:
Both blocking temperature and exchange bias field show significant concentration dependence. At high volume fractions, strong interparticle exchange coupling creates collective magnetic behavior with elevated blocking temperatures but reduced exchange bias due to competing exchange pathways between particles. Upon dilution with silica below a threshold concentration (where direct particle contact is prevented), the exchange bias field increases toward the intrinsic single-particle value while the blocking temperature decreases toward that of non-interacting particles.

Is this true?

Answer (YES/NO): NO